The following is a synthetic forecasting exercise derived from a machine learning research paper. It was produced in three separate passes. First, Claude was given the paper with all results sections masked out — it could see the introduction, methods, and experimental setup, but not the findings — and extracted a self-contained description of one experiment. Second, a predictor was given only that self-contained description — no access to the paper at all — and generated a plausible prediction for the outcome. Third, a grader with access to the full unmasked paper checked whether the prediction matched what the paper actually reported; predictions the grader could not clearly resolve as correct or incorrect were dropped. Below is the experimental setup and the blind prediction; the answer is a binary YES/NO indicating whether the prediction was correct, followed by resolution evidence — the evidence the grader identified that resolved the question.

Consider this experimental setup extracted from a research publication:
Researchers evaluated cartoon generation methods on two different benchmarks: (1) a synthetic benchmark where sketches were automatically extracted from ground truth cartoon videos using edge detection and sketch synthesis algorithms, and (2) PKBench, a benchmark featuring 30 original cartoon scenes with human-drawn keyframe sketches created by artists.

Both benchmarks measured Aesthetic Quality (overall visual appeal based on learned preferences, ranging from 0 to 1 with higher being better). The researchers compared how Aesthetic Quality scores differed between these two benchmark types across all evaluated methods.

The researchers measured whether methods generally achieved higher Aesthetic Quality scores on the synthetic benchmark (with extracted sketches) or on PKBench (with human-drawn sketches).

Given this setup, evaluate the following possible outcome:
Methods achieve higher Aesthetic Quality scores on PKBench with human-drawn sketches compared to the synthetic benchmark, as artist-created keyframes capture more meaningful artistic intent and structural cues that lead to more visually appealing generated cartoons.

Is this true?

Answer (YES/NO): YES